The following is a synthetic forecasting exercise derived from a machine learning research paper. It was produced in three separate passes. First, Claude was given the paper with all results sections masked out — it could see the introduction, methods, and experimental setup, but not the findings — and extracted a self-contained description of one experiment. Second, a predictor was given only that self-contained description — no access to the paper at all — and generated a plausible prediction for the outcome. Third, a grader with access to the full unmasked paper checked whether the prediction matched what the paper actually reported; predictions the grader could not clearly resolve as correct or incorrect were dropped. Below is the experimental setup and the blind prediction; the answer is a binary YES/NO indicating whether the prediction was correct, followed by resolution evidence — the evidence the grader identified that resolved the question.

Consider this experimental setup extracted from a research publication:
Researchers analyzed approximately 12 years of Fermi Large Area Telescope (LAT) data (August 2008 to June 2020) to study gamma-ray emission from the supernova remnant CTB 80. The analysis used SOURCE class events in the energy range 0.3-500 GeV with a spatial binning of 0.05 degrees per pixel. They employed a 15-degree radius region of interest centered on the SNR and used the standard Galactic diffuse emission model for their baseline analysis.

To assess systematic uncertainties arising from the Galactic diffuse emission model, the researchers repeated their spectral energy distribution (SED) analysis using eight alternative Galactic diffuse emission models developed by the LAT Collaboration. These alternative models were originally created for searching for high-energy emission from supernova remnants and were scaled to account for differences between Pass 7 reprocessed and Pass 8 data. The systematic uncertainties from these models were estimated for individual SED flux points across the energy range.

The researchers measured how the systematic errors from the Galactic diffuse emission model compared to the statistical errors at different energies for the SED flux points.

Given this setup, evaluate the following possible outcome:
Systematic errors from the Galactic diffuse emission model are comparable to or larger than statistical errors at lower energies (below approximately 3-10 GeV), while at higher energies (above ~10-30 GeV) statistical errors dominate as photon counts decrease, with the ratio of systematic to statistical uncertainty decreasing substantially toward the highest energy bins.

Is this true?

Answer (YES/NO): NO